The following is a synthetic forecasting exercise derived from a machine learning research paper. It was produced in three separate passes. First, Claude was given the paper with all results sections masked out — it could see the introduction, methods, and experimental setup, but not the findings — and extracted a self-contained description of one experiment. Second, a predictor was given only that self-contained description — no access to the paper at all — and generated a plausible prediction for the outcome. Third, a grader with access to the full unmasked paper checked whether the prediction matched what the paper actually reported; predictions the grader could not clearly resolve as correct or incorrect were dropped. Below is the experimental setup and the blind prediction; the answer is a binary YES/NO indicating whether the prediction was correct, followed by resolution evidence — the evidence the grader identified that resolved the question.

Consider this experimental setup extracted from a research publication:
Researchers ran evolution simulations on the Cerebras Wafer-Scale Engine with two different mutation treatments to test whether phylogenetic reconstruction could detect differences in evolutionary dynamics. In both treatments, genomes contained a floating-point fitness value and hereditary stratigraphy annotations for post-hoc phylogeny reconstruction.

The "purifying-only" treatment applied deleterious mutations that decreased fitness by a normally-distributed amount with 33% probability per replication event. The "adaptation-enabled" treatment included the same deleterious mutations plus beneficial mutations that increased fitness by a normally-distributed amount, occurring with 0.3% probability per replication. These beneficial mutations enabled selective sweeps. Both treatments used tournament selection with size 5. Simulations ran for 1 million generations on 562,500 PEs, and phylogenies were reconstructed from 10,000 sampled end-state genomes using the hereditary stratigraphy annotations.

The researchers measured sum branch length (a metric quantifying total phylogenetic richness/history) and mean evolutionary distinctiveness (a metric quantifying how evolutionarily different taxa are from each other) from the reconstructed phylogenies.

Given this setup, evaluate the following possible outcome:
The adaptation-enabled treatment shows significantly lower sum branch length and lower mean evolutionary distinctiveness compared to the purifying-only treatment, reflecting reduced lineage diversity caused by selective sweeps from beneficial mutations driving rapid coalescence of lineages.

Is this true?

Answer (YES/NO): YES